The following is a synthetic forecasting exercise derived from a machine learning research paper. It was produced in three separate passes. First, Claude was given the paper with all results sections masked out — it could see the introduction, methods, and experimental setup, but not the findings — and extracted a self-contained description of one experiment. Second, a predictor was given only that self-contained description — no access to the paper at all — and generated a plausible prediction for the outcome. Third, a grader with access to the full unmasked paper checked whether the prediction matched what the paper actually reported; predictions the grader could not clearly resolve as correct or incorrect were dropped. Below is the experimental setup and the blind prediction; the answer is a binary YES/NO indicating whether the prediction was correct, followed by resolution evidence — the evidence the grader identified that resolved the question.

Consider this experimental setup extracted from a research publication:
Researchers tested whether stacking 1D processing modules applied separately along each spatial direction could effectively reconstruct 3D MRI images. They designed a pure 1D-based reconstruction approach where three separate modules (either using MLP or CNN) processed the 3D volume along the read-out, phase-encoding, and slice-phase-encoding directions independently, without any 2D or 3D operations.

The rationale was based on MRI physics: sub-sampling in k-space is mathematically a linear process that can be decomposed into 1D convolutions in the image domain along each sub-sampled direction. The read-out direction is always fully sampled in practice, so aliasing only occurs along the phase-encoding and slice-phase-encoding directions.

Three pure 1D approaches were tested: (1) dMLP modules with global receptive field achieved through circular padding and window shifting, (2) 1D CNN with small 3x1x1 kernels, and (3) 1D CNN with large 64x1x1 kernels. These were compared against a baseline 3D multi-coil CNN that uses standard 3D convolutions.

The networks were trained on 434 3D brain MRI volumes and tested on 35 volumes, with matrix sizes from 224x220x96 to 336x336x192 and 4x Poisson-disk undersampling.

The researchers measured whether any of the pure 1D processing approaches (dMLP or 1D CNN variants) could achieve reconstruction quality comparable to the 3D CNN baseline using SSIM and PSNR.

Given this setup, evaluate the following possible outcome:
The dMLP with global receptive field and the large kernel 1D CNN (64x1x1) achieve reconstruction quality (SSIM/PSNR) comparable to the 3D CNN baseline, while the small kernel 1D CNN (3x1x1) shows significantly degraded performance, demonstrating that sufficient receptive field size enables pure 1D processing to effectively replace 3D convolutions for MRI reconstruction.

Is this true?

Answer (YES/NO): NO